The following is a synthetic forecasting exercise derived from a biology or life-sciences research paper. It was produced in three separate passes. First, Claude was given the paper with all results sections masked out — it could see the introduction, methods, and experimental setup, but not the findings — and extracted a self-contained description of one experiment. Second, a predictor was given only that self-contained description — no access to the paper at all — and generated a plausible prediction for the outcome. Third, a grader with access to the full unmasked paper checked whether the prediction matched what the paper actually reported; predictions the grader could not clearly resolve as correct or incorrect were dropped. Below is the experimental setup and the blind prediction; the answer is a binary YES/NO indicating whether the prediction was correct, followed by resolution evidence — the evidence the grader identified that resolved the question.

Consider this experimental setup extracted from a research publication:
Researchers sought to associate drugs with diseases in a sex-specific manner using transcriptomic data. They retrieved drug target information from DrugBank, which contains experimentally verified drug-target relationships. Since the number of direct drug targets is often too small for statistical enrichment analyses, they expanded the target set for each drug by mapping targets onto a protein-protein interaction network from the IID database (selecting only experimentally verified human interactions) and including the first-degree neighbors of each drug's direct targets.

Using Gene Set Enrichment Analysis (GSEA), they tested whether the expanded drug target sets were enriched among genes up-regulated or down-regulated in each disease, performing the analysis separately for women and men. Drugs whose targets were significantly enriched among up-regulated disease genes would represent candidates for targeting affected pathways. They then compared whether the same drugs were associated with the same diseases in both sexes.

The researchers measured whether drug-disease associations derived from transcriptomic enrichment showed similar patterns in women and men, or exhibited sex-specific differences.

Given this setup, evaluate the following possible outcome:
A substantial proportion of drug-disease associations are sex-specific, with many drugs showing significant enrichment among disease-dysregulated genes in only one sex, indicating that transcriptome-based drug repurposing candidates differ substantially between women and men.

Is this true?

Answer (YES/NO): YES